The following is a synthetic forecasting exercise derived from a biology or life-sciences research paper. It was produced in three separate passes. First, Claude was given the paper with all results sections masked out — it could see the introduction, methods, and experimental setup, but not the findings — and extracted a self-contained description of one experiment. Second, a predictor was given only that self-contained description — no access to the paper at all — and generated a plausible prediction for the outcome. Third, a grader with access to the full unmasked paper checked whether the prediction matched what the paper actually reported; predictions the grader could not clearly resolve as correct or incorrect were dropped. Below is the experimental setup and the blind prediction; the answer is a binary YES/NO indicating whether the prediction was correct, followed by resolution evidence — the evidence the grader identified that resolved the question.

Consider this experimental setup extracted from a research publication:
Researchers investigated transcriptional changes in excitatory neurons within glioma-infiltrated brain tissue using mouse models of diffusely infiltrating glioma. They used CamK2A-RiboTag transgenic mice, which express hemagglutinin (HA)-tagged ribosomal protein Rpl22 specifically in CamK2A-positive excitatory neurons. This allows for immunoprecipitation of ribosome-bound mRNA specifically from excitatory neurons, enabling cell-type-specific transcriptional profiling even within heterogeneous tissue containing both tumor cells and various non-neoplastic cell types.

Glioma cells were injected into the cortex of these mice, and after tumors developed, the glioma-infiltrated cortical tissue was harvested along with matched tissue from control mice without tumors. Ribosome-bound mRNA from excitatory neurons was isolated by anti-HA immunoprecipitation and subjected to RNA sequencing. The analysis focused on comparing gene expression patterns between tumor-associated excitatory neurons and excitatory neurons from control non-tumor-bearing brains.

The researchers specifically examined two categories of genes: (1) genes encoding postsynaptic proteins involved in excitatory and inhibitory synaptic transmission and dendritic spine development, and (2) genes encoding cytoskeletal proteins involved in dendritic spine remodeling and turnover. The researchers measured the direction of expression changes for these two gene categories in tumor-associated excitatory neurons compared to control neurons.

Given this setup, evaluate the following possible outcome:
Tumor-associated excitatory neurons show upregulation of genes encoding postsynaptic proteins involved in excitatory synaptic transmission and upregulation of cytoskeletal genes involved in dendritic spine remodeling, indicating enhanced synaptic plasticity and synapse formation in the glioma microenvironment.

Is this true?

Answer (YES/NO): NO